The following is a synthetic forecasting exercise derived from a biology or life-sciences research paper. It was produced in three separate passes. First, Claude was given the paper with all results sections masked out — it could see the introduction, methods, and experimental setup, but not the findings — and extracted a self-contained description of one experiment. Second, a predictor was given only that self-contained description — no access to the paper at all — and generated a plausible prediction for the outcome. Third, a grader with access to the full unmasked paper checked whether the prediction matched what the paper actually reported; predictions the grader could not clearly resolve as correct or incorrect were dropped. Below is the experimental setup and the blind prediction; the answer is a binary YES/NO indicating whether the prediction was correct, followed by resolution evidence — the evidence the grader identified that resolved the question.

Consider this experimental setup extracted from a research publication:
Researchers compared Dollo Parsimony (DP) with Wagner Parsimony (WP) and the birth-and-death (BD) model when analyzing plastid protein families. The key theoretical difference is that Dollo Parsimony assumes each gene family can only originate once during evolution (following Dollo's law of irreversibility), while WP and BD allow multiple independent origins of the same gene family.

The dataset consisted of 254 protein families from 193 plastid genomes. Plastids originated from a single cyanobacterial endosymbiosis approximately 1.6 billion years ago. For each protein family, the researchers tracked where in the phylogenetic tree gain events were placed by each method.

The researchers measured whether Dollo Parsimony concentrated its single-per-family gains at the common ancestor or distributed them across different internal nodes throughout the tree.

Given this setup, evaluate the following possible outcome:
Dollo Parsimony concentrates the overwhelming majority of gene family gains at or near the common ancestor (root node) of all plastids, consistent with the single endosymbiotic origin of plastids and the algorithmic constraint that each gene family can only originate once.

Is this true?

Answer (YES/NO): NO